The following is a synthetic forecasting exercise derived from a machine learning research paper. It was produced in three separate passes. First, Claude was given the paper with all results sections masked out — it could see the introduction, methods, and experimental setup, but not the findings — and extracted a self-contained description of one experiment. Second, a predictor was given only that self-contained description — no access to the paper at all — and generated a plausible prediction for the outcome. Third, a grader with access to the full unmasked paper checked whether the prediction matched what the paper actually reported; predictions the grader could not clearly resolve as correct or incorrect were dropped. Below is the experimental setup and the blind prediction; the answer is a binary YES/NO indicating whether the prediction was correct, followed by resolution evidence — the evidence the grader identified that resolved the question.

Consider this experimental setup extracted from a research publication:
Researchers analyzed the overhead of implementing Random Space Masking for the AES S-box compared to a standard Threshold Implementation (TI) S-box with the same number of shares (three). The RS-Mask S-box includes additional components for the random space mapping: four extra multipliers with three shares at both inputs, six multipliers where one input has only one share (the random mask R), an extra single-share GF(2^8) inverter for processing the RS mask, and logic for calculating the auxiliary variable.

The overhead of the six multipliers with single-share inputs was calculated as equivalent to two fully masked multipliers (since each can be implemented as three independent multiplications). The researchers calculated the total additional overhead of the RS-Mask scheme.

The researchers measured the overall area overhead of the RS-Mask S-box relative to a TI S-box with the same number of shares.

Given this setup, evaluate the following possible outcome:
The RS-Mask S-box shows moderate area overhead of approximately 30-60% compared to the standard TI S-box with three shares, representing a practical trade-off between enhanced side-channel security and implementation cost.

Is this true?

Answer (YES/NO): NO